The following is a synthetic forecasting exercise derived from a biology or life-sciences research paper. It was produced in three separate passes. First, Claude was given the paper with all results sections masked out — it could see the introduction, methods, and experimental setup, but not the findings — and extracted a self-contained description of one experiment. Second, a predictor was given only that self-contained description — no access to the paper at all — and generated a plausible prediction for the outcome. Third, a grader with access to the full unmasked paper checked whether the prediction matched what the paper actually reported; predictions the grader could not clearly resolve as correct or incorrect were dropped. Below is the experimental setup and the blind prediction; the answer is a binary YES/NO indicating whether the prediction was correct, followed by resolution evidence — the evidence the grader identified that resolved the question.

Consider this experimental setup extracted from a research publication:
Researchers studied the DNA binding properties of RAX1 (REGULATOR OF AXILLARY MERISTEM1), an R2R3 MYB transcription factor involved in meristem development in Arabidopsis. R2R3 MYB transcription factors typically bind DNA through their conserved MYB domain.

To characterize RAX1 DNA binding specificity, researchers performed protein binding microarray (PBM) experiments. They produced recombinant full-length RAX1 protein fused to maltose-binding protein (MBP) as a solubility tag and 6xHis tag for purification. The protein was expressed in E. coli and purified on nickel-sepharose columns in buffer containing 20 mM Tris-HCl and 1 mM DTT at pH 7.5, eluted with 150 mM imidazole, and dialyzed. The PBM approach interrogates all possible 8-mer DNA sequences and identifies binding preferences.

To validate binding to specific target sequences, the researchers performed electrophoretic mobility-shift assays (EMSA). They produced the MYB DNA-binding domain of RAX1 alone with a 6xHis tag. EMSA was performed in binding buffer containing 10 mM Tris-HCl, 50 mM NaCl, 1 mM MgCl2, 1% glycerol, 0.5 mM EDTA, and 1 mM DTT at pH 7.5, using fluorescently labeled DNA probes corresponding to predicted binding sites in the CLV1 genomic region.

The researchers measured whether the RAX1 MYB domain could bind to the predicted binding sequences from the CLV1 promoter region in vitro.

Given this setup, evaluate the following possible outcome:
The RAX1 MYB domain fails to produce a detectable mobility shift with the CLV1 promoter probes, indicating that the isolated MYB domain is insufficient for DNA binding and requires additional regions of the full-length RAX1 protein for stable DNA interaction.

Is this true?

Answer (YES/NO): NO